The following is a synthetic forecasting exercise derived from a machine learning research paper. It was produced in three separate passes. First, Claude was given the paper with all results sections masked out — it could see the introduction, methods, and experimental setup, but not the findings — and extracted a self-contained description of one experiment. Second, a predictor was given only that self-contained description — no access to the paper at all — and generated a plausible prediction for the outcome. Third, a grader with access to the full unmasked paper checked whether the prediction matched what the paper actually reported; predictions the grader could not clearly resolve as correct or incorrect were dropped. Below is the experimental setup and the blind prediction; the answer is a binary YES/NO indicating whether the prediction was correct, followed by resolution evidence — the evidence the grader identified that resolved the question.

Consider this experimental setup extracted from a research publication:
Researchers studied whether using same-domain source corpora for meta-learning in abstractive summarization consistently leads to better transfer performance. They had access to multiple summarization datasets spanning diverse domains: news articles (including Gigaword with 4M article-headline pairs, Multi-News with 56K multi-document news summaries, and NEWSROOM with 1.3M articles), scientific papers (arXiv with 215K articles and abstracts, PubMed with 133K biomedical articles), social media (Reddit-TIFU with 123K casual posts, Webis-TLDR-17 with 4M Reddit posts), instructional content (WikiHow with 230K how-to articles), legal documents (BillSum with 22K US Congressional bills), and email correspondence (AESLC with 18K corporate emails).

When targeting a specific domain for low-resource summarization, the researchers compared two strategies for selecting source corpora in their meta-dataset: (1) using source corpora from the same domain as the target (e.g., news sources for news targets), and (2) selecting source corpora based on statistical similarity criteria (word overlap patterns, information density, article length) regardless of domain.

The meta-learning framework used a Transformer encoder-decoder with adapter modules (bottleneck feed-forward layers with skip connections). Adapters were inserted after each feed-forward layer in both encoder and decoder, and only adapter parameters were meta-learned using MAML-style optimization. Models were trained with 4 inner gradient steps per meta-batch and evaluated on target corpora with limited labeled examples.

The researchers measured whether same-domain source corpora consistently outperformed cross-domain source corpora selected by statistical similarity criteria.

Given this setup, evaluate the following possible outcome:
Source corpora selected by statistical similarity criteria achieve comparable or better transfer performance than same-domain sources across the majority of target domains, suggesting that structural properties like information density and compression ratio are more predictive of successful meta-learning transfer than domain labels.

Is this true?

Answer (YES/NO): YES